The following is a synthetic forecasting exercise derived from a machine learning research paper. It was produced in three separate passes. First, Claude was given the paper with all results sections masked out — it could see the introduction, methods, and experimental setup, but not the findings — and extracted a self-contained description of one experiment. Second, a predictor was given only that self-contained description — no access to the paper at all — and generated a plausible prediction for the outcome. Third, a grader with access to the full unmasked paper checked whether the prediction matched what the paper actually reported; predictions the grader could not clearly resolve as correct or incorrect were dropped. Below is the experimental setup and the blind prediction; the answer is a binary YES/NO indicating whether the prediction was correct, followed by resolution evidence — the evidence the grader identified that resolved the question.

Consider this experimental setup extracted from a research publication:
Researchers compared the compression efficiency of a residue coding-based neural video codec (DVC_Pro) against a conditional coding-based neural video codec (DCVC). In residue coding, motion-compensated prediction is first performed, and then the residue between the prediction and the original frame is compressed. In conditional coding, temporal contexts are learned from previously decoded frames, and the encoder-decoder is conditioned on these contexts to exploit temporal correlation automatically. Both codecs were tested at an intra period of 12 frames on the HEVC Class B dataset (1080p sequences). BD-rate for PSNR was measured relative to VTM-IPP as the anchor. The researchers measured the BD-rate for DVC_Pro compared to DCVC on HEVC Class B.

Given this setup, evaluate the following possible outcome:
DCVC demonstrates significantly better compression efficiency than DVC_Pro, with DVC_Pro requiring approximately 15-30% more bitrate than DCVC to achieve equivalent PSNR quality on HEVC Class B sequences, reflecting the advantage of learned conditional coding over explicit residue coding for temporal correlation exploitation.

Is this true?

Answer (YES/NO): YES